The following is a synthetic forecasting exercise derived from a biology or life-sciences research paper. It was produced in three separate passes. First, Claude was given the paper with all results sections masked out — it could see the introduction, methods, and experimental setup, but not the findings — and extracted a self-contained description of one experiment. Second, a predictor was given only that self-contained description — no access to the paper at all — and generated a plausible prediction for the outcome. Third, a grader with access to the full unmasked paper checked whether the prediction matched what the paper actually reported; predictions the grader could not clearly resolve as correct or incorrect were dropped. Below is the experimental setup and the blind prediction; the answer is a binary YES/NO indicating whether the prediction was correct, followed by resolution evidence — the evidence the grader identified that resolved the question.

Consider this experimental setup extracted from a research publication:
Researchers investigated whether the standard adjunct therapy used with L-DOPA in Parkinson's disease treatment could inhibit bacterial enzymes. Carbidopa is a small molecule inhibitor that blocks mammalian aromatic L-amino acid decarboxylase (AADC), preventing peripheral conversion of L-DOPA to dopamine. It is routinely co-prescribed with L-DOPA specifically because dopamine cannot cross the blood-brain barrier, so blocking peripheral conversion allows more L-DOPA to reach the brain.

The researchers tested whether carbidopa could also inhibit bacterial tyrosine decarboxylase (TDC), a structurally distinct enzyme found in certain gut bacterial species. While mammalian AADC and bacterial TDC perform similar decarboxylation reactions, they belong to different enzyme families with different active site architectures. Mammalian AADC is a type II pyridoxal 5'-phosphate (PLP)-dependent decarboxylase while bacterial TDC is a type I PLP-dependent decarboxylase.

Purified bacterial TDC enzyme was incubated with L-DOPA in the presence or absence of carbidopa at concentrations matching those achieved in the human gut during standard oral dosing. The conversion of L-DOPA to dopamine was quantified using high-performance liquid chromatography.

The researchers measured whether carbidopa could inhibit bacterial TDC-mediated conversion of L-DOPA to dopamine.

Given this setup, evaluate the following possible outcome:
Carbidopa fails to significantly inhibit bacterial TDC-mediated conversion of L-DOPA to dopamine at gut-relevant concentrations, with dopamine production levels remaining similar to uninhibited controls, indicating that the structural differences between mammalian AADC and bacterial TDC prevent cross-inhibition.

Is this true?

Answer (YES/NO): YES